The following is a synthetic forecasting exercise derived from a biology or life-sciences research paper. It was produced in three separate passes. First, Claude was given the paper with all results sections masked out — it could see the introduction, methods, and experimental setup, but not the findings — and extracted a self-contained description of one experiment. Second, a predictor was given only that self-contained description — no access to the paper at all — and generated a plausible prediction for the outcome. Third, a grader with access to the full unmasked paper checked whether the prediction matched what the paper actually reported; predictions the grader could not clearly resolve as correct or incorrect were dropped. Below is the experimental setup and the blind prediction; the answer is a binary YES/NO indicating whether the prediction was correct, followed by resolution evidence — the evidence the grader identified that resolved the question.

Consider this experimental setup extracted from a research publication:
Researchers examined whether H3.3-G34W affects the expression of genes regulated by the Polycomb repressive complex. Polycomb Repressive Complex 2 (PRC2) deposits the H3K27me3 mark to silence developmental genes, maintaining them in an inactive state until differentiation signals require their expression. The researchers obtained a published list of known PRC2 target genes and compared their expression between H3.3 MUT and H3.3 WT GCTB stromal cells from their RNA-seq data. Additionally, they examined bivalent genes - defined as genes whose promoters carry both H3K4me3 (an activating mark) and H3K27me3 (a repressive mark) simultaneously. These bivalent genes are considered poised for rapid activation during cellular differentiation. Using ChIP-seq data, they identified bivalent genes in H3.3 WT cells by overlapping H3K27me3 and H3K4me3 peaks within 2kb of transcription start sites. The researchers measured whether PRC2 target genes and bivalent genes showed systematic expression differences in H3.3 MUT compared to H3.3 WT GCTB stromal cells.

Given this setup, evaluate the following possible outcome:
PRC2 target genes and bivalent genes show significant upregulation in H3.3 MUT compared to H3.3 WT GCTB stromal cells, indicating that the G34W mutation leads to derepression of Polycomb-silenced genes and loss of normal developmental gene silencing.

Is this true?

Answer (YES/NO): NO